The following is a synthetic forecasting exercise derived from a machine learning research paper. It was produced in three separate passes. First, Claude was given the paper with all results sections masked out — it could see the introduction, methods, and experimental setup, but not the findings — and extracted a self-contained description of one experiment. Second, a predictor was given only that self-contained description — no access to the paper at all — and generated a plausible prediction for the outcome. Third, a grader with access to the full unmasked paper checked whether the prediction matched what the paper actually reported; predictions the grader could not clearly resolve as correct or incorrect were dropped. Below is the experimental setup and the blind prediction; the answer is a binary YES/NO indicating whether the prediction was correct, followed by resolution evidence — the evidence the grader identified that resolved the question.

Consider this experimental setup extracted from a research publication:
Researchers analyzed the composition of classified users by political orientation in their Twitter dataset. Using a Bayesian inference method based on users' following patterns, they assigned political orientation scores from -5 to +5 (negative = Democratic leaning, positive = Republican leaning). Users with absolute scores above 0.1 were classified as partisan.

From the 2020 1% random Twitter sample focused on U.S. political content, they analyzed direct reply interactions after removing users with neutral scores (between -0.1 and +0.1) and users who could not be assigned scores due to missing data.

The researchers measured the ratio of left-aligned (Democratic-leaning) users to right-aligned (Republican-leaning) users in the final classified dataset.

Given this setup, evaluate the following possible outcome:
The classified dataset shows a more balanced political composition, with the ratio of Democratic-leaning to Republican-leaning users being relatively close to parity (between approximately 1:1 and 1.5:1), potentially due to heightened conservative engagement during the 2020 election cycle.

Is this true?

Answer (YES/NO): NO